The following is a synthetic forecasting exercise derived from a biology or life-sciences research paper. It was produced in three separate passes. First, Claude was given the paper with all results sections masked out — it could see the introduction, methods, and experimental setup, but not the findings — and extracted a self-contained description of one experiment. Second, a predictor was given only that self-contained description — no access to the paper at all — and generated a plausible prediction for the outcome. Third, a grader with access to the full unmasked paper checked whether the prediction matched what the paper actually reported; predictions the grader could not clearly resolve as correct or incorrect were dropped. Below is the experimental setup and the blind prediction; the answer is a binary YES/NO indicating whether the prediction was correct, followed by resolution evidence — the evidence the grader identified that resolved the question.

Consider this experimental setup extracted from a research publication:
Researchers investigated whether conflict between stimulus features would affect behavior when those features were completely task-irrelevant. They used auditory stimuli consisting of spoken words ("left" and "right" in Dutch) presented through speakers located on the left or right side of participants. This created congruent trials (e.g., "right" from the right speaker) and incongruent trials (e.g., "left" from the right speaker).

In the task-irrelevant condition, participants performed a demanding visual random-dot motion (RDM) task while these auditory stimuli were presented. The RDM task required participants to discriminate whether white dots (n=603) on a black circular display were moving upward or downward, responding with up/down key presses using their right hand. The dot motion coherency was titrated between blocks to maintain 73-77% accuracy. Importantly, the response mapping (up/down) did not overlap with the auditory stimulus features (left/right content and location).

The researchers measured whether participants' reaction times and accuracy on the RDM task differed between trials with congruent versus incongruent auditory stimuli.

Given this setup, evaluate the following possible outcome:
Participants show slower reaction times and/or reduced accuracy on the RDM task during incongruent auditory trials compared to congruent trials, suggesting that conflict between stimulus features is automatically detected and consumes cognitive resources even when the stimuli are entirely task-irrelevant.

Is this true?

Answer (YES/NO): NO